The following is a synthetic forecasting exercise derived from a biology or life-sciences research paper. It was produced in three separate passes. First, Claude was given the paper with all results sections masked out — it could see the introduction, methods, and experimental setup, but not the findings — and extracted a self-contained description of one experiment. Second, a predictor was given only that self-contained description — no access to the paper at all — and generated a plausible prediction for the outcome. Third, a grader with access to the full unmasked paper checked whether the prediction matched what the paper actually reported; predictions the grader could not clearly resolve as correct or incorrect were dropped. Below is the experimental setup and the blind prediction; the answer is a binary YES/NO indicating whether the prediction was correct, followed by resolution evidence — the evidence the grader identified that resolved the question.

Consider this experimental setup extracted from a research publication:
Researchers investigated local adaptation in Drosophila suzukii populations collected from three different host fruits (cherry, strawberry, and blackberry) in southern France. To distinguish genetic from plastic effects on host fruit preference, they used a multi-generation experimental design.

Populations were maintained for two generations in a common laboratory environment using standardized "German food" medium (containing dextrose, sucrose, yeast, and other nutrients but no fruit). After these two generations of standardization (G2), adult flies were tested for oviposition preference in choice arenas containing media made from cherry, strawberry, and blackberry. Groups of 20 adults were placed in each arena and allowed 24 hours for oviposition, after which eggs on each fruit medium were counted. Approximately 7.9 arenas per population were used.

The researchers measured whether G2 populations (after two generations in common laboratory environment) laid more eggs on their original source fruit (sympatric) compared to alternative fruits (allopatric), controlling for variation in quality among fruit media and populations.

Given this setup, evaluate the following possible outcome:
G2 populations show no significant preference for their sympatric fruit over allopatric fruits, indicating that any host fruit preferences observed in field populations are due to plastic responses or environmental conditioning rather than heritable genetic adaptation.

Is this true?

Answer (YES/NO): NO